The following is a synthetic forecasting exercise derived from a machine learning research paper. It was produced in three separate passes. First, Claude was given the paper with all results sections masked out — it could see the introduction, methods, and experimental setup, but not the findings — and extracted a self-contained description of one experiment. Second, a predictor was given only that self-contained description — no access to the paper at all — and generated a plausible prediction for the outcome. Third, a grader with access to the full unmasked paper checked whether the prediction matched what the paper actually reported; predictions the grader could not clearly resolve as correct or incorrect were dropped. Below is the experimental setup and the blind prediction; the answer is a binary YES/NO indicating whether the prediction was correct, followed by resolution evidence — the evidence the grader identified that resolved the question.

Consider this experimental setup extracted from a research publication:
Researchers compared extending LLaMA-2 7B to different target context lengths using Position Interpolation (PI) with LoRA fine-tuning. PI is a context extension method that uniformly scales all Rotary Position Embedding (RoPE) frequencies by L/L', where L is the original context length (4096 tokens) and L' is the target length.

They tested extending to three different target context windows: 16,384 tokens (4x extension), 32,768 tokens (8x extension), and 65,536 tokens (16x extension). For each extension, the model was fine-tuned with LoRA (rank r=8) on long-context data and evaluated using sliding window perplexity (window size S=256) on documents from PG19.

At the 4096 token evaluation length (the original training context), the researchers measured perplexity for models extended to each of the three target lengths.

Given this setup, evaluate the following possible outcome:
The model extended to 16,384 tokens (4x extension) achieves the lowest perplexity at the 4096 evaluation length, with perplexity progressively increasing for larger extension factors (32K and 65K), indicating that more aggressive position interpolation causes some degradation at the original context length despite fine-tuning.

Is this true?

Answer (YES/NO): YES